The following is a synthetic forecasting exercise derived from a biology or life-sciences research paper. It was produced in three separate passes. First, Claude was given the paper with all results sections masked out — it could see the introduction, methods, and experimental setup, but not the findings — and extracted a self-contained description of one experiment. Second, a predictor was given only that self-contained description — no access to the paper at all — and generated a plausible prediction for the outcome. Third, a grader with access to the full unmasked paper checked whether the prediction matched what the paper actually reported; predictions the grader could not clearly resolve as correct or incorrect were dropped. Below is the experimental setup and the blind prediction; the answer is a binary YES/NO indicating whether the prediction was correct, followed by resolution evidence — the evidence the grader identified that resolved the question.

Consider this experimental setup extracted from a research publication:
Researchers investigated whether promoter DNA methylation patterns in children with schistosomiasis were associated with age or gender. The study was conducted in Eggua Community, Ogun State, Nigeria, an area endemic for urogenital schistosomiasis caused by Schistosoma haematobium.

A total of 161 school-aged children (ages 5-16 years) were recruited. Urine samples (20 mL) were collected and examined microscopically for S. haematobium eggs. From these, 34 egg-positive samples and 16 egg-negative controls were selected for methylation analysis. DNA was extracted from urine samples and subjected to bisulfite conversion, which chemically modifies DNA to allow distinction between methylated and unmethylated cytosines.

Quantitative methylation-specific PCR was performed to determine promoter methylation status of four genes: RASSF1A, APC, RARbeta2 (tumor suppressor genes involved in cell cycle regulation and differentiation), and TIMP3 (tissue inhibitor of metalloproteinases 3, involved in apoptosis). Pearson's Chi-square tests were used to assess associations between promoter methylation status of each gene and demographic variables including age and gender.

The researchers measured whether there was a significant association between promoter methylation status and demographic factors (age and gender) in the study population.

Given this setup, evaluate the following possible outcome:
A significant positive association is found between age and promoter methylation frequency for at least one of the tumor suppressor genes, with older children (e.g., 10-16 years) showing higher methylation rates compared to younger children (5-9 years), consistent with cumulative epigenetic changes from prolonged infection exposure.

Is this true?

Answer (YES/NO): NO